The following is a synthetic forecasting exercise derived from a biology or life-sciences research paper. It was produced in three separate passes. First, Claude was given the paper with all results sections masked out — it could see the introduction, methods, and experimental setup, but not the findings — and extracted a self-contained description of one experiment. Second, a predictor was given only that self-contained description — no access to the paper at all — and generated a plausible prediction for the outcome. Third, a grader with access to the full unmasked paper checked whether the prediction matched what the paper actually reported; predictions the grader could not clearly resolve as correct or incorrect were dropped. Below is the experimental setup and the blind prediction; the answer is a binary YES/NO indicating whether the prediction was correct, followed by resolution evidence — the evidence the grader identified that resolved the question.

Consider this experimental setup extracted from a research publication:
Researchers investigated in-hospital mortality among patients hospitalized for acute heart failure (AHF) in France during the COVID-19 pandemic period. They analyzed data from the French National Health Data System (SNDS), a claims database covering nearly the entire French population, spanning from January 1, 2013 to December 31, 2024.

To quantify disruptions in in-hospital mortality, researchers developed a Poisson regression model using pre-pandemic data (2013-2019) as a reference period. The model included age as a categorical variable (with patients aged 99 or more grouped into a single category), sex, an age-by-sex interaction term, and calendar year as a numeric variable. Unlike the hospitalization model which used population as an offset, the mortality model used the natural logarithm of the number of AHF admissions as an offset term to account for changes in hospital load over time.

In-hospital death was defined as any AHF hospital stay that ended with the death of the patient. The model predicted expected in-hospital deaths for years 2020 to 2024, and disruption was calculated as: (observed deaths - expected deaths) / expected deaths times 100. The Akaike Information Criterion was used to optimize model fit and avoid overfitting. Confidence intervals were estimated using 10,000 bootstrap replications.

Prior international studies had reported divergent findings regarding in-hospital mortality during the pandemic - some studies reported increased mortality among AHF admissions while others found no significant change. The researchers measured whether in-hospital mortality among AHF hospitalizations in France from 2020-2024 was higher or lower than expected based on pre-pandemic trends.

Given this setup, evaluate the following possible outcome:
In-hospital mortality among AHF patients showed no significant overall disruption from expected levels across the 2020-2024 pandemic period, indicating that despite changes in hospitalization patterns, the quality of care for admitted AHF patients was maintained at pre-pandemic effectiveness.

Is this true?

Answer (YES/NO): NO